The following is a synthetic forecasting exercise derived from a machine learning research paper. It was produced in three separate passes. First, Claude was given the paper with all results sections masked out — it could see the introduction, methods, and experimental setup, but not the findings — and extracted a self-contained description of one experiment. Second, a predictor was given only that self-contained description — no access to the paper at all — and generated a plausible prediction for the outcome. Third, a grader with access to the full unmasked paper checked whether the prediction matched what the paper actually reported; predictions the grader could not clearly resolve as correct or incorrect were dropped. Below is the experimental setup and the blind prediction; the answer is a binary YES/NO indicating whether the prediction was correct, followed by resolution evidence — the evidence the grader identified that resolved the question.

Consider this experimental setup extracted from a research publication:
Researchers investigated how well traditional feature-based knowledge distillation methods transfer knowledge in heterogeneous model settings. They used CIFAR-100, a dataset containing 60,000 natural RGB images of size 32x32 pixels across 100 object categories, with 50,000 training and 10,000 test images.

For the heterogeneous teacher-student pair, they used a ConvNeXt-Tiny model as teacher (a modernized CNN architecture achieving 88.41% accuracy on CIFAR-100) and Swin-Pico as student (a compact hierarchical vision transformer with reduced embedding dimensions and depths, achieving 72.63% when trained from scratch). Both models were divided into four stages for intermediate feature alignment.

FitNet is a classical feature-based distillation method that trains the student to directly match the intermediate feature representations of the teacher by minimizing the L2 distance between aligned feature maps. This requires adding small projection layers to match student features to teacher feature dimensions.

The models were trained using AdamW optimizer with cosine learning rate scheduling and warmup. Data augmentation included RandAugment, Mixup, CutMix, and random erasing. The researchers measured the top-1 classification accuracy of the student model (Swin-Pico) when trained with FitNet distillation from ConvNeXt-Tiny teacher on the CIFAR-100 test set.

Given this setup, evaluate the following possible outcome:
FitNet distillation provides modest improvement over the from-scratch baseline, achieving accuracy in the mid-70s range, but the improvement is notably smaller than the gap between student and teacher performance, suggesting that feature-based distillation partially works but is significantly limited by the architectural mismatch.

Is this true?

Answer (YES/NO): NO